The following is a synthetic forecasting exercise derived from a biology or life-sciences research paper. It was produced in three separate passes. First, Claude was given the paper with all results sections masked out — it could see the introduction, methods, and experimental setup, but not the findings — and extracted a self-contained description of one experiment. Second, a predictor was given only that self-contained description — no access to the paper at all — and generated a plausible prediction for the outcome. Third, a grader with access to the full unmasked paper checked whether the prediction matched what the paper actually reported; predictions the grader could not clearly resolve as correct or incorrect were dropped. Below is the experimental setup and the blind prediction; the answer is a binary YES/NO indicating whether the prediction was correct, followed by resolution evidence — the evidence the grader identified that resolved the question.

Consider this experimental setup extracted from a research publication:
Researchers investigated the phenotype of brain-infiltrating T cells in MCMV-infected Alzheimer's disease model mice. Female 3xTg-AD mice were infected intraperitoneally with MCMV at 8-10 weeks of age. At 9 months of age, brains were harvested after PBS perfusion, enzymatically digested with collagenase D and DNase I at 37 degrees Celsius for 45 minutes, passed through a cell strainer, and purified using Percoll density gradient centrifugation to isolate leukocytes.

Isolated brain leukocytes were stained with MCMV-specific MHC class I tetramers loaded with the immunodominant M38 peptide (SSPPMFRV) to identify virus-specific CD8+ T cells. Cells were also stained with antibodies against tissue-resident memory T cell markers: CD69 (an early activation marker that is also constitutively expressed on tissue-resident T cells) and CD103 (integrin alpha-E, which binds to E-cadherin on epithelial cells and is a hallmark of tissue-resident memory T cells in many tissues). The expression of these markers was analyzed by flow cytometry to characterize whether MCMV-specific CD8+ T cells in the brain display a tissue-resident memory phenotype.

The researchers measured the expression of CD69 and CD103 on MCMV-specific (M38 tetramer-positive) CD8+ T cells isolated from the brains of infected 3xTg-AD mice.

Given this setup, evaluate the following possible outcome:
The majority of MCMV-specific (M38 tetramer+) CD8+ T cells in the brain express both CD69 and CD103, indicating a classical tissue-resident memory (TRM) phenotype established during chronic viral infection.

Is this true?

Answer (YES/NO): NO